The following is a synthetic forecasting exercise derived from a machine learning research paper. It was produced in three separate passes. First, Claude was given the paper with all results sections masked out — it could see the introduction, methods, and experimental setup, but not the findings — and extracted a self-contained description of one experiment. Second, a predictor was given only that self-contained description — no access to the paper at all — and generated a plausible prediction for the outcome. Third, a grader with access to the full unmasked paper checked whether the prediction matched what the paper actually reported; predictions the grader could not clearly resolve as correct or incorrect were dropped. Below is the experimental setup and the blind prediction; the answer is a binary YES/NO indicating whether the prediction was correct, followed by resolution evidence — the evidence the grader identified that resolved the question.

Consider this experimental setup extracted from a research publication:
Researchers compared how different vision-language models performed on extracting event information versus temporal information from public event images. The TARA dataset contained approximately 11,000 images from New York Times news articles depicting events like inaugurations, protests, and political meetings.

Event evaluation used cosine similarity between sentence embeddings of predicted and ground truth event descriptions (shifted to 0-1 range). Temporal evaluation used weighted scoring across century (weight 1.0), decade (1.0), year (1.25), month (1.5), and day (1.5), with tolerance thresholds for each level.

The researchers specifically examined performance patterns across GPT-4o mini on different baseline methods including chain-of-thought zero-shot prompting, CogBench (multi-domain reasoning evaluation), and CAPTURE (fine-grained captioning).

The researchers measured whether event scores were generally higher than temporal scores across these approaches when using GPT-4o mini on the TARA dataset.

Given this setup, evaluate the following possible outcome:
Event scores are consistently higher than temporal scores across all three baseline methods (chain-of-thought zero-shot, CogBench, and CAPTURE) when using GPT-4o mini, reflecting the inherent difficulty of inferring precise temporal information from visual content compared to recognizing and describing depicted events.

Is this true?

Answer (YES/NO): YES